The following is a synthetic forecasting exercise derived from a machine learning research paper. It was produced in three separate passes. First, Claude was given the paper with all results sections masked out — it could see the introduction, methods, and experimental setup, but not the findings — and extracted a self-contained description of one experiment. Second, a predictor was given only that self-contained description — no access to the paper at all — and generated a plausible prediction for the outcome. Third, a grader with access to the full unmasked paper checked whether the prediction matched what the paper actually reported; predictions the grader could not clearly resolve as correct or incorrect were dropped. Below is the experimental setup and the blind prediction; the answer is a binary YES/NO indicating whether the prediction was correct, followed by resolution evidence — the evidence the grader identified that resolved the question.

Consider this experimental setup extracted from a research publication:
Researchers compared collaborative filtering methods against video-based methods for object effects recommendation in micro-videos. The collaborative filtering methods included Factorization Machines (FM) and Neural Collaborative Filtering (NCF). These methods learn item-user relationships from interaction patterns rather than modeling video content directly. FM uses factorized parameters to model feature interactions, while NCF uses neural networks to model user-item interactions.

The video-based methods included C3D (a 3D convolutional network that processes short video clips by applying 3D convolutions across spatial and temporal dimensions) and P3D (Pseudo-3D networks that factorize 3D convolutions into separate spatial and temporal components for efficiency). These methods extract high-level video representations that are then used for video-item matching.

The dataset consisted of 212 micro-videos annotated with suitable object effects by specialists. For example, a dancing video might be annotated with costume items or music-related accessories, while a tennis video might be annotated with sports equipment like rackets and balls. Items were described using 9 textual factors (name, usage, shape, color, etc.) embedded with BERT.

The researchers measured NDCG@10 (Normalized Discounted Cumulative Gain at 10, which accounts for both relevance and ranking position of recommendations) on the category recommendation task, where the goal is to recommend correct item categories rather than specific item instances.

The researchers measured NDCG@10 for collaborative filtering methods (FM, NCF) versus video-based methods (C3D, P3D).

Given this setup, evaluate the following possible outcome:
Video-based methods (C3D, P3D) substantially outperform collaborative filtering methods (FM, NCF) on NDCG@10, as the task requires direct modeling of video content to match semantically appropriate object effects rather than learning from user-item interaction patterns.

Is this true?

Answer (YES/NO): YES